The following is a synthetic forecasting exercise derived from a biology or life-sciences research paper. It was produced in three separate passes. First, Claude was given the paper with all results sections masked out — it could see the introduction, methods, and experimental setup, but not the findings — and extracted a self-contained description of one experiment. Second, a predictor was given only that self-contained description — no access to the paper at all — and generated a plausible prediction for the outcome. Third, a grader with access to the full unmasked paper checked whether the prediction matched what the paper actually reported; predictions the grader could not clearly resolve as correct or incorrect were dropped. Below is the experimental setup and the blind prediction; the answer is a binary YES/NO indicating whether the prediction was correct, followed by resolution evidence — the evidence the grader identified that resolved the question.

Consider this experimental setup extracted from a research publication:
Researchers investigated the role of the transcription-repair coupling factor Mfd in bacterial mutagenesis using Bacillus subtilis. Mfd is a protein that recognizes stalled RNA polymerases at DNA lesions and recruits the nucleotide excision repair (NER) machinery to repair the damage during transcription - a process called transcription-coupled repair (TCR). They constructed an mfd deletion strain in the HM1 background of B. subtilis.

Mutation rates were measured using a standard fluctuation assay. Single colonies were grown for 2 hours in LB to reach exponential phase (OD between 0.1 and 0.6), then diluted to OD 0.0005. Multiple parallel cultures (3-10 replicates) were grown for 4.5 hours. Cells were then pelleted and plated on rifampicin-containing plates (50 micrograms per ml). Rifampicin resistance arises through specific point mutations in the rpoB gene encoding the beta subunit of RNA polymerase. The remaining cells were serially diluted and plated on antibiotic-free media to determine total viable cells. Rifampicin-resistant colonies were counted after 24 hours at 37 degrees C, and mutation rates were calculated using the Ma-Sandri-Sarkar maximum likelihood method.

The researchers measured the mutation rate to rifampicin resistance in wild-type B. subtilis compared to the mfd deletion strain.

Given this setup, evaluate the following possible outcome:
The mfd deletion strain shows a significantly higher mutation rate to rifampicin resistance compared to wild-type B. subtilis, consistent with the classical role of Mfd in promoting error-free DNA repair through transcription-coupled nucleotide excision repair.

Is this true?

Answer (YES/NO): NO